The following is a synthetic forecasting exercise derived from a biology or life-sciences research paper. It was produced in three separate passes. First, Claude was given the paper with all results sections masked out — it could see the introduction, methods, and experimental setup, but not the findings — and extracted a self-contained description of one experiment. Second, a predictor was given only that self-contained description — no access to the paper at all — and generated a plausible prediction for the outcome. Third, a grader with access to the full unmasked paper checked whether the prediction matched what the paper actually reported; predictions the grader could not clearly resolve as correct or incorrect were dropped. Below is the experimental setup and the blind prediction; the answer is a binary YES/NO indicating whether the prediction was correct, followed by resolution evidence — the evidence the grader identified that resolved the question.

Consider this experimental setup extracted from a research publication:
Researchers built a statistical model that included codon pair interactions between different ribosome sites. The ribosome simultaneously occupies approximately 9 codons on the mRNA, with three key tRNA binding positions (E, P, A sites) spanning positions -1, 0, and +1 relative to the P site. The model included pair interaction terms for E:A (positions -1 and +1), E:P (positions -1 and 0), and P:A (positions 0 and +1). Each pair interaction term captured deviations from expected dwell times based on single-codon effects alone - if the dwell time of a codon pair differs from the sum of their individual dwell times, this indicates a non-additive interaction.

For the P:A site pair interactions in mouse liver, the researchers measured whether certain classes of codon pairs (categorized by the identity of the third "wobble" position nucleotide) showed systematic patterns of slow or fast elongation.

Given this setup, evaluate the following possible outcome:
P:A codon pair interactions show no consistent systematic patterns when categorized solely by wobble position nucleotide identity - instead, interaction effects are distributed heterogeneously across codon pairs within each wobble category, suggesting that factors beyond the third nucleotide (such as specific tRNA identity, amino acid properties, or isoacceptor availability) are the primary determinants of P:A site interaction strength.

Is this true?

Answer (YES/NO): YES